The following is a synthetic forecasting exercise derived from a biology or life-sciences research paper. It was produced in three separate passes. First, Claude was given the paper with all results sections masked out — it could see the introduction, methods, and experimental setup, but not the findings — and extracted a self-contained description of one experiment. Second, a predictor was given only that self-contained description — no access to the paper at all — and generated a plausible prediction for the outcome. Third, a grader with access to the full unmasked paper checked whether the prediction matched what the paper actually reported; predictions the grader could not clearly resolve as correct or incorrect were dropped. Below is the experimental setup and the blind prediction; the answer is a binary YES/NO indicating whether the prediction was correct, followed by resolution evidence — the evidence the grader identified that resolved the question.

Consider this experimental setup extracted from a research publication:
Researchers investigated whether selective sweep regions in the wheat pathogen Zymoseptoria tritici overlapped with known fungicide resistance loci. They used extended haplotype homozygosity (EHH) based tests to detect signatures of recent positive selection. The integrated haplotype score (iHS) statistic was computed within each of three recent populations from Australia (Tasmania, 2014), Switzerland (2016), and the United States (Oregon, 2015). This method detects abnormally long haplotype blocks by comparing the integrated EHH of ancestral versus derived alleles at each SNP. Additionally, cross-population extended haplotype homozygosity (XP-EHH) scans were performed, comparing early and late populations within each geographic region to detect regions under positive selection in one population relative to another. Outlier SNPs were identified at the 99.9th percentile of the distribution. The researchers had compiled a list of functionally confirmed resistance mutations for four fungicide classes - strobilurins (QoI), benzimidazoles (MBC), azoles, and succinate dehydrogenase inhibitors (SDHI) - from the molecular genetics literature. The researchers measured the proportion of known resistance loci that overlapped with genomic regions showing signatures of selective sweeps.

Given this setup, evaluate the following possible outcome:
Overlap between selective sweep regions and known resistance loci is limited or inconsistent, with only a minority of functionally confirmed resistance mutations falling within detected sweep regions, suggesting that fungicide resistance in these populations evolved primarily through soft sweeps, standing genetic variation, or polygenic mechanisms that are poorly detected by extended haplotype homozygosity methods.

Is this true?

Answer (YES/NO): NO